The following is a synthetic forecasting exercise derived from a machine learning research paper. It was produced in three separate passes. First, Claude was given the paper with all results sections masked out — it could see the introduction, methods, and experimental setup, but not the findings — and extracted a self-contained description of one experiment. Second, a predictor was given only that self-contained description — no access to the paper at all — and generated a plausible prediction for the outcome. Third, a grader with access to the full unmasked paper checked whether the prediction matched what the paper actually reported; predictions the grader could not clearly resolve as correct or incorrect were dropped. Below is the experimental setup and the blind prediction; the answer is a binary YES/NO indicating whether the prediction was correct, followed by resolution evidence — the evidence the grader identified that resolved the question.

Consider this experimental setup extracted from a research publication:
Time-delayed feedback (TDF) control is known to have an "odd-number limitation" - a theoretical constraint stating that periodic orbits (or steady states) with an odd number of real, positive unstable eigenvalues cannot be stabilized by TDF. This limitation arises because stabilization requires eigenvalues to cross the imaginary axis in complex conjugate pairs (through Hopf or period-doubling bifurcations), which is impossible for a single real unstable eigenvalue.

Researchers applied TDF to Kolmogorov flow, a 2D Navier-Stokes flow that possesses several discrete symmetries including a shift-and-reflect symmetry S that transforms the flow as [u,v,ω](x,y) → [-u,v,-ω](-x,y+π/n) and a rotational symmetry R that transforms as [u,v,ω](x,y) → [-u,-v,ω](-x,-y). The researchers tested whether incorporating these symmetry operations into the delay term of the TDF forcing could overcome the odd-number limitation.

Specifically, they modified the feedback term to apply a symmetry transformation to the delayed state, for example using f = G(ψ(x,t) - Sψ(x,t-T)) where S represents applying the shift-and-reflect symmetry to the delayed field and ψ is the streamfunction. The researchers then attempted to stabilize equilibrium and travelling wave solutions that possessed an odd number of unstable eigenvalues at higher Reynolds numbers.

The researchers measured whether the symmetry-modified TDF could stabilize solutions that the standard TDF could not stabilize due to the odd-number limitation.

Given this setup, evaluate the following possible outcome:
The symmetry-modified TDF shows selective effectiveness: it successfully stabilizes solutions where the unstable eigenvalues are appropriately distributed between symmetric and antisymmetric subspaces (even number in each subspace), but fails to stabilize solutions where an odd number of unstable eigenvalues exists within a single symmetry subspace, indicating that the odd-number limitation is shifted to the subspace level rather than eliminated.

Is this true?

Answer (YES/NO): NO